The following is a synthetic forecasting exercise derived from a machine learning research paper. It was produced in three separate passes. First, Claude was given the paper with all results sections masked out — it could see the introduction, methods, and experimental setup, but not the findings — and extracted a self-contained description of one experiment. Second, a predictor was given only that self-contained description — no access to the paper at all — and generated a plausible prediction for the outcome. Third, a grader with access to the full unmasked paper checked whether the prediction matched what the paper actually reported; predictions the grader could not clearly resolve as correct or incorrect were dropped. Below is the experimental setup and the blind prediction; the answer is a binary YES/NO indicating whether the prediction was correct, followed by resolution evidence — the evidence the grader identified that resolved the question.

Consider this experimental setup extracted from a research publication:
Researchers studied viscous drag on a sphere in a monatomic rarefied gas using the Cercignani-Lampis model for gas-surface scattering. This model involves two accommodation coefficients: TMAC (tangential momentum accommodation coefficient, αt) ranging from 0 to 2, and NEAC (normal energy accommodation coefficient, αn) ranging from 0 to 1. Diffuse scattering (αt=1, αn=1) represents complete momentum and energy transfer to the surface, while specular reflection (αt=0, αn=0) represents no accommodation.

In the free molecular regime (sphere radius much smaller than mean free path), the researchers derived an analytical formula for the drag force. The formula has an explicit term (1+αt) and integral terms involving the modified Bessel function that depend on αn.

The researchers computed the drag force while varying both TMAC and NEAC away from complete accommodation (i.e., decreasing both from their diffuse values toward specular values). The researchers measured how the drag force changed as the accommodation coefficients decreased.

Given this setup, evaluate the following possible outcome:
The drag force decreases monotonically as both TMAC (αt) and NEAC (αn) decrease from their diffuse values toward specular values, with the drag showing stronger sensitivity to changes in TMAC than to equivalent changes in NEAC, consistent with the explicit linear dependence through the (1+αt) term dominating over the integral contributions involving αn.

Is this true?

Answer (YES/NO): YES